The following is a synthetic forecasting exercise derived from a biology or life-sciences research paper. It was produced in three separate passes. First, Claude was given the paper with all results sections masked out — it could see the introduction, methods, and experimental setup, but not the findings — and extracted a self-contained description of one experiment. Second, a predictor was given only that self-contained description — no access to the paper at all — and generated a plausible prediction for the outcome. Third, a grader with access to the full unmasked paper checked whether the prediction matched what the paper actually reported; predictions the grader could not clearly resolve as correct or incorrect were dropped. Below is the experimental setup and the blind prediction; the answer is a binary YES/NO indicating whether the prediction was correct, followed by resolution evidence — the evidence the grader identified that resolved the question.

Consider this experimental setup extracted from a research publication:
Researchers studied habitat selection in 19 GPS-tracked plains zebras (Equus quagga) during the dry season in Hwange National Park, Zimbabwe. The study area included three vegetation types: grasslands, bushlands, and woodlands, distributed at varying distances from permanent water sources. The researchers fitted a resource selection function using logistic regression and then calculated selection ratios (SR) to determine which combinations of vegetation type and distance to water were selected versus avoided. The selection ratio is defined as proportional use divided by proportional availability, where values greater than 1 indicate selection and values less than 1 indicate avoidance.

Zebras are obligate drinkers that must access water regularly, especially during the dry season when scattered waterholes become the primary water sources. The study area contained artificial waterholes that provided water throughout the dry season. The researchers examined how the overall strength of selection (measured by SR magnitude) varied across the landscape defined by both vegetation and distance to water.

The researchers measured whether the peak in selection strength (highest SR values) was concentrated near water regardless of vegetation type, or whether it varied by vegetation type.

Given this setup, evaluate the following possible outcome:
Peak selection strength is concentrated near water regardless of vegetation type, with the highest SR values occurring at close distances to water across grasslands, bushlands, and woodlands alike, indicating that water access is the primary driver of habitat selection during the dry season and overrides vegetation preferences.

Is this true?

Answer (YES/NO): NO